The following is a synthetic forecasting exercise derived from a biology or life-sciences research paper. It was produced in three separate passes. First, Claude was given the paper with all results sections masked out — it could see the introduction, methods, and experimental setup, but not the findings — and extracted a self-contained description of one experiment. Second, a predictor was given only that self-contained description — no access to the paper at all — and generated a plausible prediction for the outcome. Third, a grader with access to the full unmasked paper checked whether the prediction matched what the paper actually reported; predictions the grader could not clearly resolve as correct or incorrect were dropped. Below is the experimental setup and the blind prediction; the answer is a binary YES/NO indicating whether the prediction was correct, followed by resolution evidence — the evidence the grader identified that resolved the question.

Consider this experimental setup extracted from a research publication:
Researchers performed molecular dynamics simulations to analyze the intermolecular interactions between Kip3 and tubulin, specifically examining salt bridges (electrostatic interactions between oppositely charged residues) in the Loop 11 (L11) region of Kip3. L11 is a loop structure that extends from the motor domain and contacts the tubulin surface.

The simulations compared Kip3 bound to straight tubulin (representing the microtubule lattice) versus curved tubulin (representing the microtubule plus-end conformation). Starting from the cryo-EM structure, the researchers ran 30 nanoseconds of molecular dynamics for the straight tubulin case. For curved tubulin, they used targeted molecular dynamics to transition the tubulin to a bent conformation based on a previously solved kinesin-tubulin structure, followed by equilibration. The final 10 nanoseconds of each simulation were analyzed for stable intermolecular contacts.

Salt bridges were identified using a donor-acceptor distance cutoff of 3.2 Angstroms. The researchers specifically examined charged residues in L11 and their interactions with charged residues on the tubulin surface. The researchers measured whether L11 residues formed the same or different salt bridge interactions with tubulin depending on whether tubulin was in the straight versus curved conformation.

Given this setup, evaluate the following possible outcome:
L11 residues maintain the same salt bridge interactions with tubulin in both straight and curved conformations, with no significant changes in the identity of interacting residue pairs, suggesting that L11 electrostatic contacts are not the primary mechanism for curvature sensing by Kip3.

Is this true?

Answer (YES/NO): NO